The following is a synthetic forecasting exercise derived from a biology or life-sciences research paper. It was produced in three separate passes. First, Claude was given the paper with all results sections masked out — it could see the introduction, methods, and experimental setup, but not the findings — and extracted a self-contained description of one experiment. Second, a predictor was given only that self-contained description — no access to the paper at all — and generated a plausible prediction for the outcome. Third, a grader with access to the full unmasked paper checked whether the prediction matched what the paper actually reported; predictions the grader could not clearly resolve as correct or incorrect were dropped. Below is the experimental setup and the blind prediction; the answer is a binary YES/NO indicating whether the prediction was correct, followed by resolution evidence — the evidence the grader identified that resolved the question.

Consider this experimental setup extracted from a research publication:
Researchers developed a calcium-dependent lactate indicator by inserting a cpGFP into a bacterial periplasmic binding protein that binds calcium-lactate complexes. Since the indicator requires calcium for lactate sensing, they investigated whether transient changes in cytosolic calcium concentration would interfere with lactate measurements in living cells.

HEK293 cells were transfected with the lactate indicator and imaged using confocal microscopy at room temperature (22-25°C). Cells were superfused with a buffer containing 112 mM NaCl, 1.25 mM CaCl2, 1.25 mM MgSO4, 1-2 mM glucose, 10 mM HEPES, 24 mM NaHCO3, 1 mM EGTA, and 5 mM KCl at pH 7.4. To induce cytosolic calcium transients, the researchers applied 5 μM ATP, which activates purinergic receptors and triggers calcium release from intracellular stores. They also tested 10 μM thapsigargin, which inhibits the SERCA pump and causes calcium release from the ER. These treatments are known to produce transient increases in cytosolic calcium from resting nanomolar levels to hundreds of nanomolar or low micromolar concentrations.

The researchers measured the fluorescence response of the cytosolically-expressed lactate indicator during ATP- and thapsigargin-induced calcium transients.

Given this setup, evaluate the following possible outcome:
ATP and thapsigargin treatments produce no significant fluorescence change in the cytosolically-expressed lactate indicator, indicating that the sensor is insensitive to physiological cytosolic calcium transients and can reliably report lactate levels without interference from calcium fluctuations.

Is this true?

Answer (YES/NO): NO